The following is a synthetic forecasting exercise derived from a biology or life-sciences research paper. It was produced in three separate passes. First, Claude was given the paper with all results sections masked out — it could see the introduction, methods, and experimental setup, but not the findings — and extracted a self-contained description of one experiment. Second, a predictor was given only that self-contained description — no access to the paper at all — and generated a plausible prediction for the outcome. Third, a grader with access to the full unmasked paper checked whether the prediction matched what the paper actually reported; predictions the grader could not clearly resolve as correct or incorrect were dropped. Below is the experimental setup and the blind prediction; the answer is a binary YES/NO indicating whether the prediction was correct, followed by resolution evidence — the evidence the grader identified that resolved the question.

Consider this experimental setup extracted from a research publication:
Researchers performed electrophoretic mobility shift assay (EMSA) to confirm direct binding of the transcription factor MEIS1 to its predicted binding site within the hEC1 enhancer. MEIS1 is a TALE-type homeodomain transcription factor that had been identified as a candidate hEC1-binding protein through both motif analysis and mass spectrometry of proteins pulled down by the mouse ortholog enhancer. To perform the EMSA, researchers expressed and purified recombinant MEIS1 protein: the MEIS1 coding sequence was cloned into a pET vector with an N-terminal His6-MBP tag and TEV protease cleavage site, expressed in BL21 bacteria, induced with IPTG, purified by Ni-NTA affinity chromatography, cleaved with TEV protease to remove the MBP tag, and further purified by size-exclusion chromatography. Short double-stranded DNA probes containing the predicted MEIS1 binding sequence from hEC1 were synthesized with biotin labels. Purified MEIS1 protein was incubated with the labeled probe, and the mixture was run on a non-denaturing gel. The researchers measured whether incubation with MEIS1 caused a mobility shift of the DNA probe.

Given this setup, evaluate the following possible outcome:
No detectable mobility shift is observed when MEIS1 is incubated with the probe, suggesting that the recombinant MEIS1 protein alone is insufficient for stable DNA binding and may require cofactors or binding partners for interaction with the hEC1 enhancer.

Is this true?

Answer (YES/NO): NO